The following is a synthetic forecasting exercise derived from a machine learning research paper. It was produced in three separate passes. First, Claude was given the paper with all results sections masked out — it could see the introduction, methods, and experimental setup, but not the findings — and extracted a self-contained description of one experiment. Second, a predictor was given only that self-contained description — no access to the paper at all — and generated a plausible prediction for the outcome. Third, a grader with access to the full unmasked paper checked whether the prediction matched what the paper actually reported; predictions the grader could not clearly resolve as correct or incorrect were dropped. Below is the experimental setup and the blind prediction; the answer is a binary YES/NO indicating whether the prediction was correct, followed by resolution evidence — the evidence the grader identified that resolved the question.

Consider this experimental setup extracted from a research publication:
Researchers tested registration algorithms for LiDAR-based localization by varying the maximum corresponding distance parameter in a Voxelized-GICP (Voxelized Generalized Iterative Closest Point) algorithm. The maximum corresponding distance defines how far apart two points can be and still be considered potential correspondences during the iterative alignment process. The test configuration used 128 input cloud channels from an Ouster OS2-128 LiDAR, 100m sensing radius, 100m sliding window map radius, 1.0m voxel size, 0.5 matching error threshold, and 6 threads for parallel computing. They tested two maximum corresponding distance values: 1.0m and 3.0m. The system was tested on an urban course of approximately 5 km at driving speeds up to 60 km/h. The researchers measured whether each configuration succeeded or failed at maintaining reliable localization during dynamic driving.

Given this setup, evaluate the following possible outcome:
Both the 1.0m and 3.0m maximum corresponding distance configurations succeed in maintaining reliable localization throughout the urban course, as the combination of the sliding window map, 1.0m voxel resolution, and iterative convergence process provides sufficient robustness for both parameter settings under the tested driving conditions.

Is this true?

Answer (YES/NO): NO